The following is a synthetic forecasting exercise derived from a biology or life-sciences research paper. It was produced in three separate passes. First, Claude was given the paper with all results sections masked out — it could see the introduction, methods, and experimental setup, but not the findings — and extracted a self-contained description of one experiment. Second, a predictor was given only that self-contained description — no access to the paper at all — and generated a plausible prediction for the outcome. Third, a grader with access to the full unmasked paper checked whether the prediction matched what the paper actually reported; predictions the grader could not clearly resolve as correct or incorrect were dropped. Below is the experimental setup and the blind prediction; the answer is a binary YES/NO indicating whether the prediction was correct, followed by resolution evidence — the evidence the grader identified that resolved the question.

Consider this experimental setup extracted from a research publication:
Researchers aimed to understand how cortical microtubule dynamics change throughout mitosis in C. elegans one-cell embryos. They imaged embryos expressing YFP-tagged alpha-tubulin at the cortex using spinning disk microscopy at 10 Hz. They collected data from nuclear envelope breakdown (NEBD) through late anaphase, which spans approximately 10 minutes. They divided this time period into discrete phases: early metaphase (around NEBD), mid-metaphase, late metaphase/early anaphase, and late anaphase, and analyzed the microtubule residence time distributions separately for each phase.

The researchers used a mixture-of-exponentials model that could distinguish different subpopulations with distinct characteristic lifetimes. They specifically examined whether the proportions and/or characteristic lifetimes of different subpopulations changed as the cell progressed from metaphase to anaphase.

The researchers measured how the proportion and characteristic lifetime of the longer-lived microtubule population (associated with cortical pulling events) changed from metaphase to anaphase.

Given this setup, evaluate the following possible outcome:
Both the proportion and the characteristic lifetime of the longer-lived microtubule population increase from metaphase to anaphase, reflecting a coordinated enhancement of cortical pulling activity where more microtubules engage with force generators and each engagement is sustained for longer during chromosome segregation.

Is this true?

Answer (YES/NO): YES